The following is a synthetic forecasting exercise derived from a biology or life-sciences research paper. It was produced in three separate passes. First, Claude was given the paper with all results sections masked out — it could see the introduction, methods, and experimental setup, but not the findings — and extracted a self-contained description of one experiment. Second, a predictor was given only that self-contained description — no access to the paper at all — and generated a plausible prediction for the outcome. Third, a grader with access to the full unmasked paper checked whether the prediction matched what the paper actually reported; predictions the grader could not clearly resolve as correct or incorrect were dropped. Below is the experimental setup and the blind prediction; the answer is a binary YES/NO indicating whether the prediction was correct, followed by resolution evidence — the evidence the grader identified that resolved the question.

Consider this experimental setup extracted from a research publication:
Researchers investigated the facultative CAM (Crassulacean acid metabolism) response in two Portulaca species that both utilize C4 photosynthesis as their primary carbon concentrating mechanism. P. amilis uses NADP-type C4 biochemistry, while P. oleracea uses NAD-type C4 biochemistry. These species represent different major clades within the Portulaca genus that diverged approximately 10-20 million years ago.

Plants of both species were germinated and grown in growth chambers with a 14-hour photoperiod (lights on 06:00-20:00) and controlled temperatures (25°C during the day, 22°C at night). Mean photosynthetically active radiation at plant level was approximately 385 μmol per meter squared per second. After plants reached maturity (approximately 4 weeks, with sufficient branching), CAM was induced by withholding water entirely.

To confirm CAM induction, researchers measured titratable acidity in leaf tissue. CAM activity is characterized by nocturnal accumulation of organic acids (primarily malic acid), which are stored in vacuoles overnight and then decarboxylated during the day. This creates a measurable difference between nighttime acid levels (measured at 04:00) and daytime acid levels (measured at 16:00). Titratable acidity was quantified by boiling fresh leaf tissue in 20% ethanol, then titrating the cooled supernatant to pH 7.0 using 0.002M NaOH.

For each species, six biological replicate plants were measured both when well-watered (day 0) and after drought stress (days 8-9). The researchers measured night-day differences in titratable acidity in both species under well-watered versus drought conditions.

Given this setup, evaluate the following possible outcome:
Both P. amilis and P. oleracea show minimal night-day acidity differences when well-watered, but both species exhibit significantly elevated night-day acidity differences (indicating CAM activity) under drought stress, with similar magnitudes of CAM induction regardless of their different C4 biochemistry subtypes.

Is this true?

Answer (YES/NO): YES